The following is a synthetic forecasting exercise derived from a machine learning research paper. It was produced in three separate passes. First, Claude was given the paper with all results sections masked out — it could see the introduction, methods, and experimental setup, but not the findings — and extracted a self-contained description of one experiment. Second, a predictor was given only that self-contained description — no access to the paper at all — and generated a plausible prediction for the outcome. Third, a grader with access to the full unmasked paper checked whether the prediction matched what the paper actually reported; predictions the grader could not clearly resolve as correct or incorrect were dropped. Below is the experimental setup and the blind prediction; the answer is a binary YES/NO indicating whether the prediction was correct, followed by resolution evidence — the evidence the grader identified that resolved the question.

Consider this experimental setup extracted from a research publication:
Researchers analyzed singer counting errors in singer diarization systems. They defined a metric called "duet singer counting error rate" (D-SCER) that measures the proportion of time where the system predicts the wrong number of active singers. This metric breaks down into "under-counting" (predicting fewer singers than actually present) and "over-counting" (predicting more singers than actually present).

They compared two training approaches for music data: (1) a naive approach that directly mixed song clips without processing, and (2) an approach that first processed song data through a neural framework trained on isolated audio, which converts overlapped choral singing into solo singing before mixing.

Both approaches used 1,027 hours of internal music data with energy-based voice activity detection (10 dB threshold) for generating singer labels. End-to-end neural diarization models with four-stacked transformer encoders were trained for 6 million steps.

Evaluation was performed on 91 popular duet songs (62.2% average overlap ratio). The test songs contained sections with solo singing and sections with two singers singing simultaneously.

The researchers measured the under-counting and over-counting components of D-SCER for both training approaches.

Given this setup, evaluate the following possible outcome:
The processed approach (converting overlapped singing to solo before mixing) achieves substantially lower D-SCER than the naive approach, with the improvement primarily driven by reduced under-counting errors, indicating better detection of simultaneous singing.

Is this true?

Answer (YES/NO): YES